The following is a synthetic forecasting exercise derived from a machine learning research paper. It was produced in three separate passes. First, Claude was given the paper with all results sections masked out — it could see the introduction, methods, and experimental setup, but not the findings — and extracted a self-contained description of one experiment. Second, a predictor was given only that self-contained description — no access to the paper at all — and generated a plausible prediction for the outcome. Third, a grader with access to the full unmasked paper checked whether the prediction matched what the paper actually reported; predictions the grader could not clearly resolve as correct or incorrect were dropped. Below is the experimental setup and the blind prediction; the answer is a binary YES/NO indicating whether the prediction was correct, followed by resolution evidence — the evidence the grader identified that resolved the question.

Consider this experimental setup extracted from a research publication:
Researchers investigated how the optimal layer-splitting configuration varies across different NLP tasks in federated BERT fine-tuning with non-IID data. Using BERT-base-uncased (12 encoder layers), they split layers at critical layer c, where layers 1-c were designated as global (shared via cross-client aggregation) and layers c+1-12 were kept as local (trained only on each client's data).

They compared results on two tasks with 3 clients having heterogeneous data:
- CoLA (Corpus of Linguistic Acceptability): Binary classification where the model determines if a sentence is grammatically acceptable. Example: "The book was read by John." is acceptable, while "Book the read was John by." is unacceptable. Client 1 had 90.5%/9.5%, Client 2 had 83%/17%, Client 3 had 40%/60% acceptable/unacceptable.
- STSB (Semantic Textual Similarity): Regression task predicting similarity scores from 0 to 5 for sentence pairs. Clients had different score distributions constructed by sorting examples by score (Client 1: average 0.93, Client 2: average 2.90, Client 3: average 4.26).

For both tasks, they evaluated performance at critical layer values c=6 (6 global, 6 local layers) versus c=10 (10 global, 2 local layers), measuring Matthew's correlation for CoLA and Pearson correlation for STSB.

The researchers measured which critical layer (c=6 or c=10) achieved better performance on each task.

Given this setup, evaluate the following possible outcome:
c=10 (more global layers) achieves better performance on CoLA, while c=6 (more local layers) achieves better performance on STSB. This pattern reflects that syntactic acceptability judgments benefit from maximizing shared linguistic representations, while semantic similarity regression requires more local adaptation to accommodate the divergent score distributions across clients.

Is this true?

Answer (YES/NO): NO